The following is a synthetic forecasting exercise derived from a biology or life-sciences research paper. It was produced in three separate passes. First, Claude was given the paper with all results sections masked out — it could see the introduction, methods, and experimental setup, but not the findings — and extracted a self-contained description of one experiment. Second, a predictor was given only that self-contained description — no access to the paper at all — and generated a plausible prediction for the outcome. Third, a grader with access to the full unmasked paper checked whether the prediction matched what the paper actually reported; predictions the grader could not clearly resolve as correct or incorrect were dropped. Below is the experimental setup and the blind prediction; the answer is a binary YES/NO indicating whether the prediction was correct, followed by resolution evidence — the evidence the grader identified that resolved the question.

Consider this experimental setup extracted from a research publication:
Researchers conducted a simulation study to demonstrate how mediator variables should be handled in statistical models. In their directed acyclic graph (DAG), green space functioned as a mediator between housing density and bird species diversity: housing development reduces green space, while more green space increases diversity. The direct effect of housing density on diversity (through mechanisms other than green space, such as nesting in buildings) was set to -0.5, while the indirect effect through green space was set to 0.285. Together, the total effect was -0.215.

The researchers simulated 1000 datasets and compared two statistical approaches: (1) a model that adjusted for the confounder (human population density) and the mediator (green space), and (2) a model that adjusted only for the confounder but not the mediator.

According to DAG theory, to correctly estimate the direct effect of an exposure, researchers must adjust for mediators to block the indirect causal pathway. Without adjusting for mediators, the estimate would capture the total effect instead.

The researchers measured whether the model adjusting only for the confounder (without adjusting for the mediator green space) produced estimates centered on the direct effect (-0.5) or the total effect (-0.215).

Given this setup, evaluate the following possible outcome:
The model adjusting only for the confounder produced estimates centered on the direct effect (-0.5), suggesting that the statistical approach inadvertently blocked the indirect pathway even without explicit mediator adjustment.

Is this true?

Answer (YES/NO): NO